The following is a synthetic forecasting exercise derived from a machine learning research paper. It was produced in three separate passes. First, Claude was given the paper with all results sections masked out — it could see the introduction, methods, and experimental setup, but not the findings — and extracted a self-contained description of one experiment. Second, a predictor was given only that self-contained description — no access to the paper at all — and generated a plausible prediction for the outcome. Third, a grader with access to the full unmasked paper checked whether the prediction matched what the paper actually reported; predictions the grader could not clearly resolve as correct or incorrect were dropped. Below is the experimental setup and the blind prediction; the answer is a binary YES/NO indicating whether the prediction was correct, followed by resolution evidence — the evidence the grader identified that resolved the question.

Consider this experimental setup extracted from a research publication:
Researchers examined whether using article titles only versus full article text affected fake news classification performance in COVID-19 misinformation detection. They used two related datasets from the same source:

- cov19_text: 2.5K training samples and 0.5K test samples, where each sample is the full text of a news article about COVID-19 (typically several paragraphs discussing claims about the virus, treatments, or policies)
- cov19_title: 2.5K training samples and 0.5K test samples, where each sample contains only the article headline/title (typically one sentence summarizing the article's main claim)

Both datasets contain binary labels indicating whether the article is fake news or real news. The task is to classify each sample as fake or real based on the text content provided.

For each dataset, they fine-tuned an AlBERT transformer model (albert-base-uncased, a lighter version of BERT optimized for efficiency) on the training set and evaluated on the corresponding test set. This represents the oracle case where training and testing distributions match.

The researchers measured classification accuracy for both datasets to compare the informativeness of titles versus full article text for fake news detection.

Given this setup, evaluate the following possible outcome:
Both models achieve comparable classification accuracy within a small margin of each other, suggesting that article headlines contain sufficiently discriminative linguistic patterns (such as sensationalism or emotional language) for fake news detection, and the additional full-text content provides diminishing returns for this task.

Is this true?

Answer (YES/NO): NO